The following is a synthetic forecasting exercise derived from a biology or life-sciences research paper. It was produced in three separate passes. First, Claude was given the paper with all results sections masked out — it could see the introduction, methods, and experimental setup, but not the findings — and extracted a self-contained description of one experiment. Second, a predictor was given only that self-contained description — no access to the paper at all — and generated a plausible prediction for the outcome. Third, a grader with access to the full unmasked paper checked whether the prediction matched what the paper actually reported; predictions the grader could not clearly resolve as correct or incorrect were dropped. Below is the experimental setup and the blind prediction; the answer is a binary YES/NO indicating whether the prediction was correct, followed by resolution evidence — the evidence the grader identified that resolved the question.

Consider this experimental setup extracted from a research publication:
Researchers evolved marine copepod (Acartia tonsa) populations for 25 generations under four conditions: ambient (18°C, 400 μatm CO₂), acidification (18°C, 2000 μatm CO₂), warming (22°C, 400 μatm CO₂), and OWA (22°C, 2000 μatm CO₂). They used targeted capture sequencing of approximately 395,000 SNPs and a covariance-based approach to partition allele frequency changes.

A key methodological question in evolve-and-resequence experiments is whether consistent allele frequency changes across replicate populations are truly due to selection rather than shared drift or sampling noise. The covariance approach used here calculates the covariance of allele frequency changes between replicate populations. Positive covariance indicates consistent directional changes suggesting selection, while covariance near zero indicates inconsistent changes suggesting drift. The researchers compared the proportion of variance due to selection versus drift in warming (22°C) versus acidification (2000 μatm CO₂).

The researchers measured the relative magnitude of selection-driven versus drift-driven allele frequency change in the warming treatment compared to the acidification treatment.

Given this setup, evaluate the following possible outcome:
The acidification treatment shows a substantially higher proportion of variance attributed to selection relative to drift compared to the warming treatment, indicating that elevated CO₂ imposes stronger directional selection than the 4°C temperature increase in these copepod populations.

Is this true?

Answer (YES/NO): NO